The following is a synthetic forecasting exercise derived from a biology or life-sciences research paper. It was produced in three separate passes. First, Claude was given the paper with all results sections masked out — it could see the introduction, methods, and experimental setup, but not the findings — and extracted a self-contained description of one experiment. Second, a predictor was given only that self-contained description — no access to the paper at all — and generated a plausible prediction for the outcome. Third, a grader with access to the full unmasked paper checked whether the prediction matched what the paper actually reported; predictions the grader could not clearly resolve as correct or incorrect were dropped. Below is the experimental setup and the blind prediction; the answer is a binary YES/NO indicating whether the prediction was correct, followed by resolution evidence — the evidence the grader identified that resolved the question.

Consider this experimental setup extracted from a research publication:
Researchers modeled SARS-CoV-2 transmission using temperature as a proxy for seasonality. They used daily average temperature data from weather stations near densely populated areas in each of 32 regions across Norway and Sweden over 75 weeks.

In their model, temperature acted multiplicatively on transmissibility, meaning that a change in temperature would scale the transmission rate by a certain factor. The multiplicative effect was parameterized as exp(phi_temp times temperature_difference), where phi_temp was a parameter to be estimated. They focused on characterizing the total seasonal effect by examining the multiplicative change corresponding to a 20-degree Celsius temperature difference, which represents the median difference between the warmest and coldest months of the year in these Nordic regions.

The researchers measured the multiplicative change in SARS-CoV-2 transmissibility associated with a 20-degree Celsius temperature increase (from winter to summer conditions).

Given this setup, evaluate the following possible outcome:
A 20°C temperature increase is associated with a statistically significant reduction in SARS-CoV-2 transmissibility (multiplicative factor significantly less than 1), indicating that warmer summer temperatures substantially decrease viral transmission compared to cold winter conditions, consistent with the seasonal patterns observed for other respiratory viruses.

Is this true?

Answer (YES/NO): YES